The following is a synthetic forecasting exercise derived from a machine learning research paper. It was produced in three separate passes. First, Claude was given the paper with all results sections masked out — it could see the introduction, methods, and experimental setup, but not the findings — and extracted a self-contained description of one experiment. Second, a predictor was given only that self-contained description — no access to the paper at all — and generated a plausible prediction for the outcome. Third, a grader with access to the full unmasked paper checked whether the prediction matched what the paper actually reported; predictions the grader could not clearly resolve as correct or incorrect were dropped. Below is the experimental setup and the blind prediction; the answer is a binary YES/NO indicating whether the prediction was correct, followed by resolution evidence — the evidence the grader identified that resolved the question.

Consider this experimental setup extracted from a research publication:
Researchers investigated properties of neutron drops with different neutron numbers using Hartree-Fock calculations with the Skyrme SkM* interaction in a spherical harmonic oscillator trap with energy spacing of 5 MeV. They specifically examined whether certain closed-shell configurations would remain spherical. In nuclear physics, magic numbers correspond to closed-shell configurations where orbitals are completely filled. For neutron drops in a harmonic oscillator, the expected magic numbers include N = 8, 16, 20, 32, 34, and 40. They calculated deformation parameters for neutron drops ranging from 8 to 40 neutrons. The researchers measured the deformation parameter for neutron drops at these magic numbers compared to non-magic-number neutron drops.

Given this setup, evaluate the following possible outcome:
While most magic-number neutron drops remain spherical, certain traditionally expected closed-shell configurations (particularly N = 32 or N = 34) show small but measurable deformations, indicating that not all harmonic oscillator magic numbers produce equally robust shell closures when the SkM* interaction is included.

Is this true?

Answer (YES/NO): NO